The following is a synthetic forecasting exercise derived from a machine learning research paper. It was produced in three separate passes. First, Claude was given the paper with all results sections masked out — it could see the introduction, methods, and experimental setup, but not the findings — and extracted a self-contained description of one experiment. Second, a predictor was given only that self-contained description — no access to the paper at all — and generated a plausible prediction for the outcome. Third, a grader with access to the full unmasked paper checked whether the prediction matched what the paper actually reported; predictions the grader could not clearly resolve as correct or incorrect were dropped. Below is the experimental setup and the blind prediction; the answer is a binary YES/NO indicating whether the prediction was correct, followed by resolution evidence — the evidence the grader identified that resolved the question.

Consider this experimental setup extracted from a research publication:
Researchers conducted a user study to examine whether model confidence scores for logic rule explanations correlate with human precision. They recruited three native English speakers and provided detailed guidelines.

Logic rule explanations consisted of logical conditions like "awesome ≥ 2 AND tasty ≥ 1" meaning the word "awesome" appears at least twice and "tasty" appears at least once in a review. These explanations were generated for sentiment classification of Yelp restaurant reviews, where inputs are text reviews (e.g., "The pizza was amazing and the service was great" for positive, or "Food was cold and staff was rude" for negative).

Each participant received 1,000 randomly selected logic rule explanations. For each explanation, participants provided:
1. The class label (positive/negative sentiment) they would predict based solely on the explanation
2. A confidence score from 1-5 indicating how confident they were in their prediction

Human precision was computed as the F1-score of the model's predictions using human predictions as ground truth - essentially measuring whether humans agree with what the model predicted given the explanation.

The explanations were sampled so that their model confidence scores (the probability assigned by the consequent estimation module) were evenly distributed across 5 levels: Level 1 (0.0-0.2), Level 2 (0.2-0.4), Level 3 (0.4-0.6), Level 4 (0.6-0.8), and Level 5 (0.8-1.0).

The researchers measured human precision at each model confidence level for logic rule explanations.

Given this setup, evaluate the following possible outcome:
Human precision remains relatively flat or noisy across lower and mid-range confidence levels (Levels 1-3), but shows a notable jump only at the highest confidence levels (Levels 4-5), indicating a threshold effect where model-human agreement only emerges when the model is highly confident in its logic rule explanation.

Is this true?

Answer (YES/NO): NO